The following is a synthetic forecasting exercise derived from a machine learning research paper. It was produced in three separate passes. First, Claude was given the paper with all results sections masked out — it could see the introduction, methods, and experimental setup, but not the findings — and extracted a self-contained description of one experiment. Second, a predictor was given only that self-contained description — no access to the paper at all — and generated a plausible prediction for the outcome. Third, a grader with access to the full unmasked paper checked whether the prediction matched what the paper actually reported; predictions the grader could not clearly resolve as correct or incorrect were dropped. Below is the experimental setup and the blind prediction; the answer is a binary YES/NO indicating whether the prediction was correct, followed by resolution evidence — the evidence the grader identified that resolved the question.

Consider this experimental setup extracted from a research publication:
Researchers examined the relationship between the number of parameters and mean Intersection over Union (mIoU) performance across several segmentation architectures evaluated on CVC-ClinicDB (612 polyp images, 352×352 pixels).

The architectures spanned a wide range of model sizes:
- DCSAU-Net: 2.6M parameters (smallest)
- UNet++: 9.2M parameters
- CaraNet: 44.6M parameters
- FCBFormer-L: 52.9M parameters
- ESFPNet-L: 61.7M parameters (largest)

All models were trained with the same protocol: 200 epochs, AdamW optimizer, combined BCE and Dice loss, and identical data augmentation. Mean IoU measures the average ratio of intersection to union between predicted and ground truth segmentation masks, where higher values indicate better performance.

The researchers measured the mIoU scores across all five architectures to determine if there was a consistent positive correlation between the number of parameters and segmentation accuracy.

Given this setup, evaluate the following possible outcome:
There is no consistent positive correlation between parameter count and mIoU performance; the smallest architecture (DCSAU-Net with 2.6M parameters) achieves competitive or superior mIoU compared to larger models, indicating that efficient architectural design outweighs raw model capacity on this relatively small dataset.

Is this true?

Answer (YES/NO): NO